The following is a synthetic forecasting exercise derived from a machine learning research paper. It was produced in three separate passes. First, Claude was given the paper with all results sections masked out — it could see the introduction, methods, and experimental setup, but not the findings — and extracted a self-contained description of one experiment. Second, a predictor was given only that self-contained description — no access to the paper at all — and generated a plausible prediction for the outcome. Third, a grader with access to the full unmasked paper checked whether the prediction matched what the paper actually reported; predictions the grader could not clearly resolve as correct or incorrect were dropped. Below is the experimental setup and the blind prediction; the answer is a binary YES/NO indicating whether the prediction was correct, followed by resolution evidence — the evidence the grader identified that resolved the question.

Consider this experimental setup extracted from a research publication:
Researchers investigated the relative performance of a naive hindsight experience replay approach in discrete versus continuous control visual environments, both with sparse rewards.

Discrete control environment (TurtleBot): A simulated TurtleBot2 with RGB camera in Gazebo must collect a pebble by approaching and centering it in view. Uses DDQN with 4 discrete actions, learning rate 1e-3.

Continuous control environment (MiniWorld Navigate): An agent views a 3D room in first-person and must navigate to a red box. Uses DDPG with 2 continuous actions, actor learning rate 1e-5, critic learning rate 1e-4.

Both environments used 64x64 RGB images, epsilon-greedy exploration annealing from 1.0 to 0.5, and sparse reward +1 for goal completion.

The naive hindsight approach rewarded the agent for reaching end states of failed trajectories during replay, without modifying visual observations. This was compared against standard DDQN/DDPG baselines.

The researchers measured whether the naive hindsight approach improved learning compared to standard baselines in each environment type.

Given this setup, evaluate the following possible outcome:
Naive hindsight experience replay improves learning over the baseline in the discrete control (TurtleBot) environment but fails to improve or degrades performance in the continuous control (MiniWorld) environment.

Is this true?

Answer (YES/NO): YES